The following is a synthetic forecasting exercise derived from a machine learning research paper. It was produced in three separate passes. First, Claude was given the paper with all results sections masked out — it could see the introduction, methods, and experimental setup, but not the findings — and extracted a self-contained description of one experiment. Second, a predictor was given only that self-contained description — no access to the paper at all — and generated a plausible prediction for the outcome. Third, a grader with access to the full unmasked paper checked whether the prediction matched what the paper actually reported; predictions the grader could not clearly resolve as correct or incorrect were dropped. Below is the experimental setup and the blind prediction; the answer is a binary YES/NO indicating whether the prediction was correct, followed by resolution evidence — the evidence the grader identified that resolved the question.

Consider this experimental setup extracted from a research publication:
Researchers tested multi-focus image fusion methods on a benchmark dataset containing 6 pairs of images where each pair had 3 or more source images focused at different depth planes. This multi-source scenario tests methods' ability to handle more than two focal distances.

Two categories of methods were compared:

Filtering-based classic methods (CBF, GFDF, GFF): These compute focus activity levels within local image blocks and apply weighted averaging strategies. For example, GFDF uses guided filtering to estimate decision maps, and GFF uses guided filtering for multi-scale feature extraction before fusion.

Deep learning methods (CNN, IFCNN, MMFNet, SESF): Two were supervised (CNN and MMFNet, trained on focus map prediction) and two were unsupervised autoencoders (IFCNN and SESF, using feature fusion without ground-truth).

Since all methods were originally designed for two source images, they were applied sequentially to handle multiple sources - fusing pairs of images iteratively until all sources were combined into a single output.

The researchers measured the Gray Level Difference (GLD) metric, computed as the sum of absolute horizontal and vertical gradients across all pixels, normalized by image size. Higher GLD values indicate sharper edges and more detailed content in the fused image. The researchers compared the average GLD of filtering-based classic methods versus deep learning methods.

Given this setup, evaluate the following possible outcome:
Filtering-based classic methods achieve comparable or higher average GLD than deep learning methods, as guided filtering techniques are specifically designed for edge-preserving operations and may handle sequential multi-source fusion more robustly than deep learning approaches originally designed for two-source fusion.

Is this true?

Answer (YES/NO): YES